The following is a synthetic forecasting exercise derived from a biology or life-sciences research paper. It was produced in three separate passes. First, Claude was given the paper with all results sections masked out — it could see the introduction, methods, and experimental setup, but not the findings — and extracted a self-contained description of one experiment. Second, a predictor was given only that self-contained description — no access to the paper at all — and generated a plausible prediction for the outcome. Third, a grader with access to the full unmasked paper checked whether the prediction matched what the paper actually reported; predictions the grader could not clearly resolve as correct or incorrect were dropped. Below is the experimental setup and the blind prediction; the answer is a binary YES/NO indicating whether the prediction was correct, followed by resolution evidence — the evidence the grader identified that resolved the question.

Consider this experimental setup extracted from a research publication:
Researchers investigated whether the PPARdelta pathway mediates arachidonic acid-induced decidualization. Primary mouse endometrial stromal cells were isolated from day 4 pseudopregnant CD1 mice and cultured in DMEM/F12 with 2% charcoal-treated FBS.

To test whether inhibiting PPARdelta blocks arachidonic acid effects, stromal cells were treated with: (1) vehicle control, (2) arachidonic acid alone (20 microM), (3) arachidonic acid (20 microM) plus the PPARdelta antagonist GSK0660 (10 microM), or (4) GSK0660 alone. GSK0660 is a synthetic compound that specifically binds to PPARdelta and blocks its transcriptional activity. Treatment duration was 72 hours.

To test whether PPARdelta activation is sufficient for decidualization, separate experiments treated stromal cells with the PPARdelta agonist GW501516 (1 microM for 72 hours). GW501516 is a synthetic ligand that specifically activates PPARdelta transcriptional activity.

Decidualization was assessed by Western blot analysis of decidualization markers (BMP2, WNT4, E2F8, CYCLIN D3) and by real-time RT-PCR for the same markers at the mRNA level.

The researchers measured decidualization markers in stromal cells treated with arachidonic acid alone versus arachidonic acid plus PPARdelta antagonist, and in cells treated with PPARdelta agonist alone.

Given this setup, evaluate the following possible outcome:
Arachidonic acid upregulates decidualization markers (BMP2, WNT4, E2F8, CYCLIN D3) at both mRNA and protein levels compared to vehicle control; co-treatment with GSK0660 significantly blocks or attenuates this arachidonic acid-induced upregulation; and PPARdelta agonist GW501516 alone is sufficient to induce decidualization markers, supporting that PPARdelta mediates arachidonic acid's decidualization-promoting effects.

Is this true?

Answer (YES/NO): YES